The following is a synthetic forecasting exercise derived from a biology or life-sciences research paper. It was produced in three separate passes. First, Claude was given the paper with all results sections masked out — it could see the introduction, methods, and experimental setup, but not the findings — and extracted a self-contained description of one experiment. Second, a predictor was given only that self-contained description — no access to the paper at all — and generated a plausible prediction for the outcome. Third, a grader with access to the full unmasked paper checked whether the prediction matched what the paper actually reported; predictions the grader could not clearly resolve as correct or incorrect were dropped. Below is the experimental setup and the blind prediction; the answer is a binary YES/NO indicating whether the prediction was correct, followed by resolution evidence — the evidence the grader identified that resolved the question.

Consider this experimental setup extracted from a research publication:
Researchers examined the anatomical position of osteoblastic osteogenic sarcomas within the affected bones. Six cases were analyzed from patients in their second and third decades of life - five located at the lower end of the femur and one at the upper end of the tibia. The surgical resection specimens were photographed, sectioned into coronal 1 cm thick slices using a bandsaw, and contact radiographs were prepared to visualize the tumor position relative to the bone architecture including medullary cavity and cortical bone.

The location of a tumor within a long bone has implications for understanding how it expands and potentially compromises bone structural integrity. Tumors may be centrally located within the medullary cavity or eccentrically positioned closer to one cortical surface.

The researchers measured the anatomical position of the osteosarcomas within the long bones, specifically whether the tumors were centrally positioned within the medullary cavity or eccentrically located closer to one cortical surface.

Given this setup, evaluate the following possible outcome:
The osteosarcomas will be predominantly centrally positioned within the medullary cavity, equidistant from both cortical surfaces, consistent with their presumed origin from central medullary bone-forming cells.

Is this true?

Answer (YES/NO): NO